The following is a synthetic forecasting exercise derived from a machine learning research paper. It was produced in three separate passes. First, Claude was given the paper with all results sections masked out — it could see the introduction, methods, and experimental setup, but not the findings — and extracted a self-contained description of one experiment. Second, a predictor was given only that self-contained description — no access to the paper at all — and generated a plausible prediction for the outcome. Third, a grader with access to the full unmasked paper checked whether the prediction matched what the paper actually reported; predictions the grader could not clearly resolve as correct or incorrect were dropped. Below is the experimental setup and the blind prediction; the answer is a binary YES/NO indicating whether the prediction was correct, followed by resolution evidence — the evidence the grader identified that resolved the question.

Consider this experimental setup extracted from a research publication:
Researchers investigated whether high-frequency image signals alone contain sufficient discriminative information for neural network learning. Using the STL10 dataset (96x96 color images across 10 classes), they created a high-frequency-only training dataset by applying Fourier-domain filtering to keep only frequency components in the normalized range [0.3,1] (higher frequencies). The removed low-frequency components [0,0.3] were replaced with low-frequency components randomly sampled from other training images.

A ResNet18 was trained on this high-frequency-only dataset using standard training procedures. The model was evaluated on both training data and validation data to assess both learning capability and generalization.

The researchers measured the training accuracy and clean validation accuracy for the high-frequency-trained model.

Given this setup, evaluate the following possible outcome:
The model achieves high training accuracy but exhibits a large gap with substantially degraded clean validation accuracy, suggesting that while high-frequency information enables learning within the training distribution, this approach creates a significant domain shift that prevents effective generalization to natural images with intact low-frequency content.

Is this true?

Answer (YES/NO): YES